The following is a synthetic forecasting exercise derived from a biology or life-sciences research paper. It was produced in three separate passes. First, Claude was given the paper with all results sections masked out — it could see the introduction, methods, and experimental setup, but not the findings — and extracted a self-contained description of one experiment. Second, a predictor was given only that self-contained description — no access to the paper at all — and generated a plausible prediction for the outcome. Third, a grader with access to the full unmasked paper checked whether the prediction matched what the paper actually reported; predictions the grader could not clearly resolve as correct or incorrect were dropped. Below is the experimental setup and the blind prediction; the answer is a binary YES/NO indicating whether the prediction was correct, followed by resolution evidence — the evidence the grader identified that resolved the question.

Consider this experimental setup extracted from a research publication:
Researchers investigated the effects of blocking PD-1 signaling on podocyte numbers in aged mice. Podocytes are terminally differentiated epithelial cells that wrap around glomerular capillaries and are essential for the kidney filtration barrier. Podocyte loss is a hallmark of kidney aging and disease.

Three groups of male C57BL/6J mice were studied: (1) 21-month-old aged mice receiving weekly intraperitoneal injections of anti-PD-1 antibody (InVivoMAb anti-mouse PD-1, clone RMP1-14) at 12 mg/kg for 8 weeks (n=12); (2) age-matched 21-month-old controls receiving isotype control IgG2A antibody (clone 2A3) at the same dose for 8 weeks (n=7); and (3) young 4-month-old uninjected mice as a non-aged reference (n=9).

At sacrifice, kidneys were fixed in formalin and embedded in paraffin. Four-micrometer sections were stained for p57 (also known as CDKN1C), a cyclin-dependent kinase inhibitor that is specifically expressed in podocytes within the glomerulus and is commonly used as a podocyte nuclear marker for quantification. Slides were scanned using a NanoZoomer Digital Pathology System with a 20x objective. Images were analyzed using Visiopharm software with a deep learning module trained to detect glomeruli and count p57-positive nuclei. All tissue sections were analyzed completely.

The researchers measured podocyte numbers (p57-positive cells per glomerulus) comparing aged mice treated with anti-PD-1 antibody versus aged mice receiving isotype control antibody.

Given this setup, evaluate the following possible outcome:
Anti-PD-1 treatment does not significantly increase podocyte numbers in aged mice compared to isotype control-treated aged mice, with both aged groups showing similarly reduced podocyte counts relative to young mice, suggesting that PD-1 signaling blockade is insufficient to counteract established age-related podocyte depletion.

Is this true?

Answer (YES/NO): NO